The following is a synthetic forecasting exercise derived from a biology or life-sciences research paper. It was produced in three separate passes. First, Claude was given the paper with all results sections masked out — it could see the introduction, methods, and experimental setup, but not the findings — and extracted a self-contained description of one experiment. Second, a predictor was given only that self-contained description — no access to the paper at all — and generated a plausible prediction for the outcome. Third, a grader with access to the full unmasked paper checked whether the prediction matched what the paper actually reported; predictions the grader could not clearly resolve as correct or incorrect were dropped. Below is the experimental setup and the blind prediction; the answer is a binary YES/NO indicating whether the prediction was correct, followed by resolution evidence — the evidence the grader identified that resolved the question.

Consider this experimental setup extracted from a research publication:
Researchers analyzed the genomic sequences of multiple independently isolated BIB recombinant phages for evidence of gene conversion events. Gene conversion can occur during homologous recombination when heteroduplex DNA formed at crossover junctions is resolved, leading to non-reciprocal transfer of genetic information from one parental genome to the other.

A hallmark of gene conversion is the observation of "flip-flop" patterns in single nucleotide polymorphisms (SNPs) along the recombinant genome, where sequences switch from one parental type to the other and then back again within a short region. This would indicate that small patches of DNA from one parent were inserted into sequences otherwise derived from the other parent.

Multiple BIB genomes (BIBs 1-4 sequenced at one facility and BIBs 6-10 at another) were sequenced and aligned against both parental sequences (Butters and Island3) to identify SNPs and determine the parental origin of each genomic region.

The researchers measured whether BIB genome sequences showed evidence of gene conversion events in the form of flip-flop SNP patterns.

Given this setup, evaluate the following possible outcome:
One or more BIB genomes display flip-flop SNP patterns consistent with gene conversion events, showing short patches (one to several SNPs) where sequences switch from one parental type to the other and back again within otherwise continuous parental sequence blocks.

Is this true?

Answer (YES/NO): YES